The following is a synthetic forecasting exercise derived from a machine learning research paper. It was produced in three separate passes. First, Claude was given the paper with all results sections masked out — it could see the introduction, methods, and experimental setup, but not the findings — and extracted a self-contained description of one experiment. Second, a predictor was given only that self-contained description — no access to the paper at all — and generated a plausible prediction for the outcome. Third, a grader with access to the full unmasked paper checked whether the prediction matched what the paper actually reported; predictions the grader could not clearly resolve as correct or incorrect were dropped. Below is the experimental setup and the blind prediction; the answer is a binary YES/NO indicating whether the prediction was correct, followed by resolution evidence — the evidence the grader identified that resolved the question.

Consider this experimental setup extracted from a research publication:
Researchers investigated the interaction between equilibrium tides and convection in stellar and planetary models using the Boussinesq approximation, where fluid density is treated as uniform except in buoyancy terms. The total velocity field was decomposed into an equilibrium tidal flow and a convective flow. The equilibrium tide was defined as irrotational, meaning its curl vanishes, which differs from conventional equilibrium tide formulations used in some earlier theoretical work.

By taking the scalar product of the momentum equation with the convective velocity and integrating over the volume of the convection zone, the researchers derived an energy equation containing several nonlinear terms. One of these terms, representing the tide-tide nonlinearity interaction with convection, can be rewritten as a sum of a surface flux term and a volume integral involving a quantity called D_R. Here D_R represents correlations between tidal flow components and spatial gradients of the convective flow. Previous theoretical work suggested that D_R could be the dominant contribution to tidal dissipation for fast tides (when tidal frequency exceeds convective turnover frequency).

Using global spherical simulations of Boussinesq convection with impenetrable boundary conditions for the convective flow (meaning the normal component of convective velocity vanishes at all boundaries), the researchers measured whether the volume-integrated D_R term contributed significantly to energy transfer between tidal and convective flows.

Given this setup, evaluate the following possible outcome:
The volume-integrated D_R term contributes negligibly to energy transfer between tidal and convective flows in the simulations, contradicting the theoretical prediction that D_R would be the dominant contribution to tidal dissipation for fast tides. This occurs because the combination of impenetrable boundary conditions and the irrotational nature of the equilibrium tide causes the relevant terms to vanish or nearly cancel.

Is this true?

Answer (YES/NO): YES